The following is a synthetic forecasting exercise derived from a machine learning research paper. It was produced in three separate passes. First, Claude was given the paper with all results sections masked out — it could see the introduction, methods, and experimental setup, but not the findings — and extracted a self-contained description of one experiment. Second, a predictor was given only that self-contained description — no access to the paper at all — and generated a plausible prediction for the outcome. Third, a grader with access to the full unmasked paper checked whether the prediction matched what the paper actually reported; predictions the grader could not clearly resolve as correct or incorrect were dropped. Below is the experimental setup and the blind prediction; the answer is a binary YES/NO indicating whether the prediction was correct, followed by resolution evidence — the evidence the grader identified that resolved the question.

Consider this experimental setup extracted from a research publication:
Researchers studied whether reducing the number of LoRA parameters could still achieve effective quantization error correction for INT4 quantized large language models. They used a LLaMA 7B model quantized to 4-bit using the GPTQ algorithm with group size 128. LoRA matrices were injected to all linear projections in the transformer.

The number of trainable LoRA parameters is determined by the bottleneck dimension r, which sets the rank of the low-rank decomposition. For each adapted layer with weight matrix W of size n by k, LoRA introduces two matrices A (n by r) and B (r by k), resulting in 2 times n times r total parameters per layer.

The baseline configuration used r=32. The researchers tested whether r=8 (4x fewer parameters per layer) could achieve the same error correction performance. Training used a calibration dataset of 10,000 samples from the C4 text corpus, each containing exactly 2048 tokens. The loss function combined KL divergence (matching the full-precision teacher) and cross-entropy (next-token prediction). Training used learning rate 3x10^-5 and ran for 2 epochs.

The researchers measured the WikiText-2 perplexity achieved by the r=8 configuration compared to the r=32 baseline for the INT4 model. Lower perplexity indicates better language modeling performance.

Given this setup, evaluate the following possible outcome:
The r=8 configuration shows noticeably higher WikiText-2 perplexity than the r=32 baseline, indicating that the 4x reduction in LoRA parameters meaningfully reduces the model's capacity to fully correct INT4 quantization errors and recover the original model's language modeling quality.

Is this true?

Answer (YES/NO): NO